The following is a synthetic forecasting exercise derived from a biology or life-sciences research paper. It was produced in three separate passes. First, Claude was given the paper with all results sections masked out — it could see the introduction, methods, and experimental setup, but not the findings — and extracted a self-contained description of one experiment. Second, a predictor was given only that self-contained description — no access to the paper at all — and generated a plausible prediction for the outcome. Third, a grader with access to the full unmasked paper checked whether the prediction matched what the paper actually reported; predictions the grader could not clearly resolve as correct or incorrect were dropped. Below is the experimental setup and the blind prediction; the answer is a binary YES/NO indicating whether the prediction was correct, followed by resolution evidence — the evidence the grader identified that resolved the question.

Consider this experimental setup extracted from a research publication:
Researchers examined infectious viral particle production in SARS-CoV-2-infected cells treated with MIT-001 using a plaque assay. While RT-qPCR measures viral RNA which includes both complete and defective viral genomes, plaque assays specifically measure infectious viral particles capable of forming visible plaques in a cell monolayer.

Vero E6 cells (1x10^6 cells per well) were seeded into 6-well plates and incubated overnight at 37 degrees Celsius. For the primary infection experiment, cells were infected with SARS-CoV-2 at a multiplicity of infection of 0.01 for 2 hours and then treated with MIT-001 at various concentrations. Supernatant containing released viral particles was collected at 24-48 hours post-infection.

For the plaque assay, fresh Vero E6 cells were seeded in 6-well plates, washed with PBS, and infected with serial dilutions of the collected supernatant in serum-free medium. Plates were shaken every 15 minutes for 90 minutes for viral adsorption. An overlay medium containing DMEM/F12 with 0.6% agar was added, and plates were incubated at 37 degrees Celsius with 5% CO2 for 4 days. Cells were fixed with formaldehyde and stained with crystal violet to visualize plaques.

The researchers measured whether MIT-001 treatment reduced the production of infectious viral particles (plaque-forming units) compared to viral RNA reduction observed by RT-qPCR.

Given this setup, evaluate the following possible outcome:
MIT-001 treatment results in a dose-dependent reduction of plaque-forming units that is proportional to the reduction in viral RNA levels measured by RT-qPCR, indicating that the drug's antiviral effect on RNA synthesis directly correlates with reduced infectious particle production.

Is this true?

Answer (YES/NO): YES